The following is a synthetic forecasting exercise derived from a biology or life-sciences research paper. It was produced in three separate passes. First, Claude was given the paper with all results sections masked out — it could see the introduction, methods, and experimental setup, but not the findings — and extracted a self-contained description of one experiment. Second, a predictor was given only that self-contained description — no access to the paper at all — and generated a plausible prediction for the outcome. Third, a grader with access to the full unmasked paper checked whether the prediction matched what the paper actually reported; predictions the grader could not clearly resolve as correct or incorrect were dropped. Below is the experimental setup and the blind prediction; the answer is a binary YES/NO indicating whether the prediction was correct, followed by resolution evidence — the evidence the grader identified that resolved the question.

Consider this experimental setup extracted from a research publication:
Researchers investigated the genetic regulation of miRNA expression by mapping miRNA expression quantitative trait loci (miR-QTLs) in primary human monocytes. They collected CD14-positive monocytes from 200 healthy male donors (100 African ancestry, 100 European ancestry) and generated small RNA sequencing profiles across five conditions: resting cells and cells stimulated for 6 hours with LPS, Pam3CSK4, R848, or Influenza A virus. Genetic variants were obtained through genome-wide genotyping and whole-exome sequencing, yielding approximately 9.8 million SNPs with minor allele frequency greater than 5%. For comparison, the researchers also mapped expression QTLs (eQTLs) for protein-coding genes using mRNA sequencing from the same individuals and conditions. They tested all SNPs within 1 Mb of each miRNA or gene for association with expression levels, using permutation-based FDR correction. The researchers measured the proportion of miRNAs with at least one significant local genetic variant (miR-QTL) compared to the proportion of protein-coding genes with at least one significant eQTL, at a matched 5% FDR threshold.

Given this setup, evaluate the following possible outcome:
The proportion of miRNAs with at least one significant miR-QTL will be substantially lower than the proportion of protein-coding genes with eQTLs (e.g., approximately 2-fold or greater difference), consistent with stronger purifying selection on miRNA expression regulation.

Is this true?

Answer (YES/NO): NO